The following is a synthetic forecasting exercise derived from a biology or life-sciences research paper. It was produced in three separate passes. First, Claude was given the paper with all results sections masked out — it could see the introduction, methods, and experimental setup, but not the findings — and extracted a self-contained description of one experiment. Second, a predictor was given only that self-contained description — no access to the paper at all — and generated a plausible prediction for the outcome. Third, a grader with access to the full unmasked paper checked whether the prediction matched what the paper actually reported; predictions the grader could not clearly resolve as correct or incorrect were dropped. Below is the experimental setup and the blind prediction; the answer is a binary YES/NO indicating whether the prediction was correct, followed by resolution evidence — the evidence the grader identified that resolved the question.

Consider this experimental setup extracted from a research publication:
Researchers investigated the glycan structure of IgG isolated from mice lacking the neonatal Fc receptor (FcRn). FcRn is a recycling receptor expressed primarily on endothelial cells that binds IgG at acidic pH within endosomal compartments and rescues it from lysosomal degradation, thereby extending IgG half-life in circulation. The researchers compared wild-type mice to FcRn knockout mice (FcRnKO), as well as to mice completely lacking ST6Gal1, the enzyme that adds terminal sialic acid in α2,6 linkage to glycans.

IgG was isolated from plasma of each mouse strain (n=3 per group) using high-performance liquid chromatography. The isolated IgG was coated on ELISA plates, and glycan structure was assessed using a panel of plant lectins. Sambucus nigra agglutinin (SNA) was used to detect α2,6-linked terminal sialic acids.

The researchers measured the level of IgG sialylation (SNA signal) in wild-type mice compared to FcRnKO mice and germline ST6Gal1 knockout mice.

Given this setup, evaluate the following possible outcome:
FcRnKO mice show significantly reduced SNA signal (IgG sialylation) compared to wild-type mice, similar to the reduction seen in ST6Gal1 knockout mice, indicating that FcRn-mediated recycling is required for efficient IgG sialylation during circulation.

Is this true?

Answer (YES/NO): NO